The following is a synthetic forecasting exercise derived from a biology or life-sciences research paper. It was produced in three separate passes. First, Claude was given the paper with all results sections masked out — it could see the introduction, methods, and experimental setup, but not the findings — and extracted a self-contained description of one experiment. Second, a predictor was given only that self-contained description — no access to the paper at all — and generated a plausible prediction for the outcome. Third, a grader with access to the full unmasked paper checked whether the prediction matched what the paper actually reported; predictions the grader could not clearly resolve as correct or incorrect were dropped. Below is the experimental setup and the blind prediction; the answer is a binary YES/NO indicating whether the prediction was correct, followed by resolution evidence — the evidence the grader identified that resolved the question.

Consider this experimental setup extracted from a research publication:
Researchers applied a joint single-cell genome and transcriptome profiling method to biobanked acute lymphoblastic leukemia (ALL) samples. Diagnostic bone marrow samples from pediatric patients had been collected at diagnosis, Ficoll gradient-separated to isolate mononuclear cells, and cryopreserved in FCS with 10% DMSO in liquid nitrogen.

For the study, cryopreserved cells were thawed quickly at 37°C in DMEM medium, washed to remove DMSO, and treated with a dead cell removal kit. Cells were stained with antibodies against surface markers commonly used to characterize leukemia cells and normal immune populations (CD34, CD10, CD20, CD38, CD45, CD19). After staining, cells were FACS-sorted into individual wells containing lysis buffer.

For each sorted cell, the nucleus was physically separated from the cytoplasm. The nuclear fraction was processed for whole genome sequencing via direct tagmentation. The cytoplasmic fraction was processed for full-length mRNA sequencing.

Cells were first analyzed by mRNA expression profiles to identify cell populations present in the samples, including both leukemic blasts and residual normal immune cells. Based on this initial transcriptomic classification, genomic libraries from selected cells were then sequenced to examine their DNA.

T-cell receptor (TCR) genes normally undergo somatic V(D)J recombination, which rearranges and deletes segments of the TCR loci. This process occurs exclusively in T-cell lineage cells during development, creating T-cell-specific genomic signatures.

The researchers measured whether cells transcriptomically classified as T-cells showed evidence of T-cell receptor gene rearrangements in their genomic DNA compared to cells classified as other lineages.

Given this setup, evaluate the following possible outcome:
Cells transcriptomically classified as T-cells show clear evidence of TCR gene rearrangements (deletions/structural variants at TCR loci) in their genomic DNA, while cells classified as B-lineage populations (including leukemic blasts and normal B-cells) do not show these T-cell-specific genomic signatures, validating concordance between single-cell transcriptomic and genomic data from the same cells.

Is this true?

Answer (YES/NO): YES